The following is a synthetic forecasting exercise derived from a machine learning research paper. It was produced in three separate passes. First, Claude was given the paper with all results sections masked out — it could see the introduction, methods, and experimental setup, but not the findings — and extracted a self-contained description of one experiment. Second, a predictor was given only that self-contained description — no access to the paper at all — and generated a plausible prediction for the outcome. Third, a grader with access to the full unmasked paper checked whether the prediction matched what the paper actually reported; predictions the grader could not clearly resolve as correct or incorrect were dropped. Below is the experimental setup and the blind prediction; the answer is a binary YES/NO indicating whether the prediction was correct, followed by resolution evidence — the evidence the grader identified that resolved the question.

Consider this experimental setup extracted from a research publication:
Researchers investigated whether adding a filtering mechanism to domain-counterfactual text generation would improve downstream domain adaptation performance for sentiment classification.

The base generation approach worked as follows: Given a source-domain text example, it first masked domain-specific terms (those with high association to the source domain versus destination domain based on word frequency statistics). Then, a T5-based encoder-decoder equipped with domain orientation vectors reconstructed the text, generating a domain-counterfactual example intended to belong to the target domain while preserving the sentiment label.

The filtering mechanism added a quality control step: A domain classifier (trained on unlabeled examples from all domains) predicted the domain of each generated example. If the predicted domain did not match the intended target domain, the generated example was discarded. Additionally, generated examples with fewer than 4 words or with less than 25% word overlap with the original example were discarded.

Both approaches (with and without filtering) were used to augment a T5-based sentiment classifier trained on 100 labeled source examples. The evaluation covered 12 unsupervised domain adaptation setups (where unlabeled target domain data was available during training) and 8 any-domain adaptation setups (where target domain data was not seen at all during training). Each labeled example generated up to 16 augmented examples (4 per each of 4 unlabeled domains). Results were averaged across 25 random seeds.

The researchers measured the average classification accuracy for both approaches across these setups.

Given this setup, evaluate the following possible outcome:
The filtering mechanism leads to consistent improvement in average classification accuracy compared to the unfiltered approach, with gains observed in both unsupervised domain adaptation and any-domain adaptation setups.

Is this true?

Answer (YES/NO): NO